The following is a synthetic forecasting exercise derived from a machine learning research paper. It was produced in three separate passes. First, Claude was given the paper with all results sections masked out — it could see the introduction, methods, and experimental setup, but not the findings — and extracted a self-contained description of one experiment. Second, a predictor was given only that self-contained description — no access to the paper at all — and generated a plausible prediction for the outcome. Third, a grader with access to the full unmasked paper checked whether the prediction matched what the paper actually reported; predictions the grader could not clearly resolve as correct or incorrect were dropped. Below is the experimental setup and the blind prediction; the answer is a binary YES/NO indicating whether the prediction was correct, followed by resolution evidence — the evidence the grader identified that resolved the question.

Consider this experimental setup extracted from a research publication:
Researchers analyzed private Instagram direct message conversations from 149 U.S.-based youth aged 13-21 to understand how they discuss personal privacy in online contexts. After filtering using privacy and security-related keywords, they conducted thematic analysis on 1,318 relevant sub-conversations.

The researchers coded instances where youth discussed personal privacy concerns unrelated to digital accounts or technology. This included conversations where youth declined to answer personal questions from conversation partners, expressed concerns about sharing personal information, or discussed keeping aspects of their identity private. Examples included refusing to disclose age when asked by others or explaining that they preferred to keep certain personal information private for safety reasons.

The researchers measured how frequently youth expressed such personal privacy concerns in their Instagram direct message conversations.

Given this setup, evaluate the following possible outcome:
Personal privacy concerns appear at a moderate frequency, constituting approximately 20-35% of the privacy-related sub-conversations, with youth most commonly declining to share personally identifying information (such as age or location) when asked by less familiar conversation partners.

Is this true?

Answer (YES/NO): NO